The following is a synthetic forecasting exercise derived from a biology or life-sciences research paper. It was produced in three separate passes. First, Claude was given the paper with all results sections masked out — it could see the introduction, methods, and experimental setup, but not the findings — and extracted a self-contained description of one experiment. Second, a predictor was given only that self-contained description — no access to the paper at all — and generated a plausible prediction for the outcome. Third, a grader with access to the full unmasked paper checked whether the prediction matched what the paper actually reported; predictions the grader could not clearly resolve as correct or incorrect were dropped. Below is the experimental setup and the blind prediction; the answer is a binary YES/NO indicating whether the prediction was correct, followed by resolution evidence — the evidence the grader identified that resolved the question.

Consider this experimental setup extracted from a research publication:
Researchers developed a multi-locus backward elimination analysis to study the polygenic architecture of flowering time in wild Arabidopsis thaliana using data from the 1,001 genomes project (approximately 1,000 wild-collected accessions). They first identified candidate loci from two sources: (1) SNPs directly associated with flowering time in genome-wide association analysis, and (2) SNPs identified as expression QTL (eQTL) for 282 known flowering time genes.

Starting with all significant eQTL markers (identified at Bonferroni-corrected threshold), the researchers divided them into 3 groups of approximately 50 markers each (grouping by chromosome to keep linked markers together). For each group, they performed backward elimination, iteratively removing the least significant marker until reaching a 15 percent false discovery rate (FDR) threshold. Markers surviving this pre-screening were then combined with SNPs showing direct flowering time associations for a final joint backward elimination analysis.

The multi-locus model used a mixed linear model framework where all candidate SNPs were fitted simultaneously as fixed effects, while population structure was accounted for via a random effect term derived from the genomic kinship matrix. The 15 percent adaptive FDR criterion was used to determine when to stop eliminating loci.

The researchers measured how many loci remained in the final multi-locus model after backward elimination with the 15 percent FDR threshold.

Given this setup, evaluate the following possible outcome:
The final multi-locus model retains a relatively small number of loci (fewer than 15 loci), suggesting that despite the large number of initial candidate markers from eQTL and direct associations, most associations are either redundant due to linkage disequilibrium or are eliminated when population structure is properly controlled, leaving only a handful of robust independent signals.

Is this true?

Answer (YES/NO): NO